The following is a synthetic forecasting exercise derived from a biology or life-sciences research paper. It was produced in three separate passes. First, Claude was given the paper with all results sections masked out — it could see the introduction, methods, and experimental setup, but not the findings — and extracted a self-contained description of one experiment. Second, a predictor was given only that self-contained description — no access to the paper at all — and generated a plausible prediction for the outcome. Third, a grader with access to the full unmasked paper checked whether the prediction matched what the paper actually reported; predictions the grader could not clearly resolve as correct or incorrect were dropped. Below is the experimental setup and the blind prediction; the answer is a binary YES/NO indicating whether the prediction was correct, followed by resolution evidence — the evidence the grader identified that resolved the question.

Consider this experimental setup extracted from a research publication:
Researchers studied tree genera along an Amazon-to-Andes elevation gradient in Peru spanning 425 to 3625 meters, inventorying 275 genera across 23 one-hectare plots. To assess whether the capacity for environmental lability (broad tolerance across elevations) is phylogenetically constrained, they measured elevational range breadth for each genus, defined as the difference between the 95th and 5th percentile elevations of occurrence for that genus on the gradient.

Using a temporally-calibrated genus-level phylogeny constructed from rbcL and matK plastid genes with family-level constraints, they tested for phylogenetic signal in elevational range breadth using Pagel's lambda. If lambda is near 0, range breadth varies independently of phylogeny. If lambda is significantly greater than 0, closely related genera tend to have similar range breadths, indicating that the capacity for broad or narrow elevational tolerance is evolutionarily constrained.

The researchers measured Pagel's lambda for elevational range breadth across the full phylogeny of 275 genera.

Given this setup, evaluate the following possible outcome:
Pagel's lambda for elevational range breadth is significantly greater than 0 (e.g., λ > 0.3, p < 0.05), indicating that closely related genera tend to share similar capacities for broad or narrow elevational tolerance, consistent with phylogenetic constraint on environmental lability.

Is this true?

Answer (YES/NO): NO